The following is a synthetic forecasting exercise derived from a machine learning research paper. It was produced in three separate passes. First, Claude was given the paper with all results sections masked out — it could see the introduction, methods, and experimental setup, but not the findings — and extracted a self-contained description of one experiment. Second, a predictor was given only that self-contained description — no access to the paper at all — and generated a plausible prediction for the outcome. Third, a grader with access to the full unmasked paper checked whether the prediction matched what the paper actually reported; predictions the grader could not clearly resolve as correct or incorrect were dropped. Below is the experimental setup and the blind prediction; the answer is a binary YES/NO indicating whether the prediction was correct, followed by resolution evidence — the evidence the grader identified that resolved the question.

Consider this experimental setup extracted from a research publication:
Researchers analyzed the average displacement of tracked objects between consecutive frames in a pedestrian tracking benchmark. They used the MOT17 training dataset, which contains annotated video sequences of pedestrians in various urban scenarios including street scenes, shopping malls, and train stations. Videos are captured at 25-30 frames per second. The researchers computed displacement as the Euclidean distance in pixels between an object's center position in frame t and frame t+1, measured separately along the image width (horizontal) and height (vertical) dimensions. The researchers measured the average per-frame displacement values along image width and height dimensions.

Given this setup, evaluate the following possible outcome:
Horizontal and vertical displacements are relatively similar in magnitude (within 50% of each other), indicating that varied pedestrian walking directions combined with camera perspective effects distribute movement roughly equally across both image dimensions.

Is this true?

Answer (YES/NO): NO